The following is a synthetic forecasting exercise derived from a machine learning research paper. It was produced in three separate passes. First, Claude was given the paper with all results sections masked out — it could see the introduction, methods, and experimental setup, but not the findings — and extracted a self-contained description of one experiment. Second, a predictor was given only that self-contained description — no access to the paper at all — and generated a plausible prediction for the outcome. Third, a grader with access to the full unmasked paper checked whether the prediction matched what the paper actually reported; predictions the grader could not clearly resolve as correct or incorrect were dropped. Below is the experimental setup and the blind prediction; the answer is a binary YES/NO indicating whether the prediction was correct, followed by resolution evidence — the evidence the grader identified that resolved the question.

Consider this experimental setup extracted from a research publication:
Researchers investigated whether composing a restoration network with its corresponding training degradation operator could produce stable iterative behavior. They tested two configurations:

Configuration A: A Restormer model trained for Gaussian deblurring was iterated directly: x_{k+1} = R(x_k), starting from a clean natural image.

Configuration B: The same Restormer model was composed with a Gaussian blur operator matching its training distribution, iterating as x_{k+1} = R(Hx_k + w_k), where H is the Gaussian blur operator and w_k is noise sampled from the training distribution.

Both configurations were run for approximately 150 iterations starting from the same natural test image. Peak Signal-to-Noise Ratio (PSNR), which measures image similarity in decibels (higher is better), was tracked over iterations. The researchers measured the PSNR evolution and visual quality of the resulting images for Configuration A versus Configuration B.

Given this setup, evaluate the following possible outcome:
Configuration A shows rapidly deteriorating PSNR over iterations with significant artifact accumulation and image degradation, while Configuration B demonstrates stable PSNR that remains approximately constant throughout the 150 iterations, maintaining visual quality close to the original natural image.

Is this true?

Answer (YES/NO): YES